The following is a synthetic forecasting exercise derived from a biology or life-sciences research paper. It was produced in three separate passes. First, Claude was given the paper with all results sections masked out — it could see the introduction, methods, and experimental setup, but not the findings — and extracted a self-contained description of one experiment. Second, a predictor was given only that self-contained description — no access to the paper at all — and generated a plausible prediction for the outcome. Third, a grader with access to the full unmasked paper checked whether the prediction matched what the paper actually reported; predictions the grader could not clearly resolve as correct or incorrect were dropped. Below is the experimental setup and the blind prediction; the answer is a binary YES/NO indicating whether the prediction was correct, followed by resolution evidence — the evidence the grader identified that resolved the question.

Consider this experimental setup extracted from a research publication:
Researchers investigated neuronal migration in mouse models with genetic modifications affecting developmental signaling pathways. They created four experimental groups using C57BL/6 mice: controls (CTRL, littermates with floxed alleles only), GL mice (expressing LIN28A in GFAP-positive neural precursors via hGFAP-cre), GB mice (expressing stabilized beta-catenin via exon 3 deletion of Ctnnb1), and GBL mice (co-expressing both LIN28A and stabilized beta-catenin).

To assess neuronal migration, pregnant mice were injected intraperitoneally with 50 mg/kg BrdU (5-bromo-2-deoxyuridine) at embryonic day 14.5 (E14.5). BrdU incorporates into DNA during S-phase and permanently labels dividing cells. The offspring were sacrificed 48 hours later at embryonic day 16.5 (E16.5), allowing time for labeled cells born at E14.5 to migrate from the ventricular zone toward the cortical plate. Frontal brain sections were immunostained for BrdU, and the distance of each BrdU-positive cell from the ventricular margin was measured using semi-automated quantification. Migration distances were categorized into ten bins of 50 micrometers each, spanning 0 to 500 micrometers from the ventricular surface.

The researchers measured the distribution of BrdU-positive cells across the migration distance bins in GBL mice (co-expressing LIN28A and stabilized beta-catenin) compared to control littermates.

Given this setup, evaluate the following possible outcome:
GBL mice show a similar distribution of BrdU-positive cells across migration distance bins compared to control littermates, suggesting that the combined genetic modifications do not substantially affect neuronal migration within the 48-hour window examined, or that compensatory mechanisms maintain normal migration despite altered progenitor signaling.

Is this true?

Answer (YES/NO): NO